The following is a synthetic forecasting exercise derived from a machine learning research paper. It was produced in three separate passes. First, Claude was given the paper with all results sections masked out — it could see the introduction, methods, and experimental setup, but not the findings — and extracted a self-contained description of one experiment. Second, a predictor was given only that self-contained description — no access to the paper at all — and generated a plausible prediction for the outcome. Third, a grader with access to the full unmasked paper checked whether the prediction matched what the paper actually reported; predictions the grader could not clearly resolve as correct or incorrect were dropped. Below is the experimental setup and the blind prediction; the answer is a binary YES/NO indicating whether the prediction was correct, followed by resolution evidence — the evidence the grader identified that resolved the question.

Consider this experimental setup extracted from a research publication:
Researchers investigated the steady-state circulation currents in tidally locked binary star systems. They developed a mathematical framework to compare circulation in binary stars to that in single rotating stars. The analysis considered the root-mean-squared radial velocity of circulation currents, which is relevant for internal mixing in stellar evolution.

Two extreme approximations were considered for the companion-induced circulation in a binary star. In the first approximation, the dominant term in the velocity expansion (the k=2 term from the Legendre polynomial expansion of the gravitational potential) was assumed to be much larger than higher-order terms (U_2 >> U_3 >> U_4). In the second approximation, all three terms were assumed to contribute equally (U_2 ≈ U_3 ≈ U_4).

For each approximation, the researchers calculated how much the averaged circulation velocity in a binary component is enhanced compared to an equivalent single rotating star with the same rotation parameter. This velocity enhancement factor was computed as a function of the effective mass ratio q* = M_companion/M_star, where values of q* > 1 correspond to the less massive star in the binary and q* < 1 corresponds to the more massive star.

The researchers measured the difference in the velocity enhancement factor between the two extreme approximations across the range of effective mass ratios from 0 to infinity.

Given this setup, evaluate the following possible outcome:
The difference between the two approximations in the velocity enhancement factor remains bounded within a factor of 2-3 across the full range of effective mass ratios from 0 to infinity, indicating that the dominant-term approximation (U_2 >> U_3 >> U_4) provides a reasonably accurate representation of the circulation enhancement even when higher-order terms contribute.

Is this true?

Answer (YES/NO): YES